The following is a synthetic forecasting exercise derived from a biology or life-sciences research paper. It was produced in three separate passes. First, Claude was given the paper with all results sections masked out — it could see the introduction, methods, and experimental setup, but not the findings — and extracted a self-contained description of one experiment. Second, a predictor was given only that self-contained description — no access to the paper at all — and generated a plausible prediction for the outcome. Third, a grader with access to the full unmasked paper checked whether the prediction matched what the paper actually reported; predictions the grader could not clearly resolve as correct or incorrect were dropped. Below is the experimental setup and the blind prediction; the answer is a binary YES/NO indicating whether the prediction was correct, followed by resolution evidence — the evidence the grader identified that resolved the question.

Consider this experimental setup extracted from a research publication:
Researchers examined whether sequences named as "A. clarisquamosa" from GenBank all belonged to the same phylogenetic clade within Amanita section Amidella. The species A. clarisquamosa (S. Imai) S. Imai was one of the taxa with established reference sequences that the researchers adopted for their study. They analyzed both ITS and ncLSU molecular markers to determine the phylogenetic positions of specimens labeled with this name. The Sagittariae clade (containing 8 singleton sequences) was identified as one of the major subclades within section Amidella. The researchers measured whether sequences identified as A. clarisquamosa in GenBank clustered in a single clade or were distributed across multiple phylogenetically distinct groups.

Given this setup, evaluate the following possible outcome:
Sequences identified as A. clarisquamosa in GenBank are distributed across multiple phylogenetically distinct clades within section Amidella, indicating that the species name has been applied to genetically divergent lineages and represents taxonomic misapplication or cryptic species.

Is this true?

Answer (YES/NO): YES